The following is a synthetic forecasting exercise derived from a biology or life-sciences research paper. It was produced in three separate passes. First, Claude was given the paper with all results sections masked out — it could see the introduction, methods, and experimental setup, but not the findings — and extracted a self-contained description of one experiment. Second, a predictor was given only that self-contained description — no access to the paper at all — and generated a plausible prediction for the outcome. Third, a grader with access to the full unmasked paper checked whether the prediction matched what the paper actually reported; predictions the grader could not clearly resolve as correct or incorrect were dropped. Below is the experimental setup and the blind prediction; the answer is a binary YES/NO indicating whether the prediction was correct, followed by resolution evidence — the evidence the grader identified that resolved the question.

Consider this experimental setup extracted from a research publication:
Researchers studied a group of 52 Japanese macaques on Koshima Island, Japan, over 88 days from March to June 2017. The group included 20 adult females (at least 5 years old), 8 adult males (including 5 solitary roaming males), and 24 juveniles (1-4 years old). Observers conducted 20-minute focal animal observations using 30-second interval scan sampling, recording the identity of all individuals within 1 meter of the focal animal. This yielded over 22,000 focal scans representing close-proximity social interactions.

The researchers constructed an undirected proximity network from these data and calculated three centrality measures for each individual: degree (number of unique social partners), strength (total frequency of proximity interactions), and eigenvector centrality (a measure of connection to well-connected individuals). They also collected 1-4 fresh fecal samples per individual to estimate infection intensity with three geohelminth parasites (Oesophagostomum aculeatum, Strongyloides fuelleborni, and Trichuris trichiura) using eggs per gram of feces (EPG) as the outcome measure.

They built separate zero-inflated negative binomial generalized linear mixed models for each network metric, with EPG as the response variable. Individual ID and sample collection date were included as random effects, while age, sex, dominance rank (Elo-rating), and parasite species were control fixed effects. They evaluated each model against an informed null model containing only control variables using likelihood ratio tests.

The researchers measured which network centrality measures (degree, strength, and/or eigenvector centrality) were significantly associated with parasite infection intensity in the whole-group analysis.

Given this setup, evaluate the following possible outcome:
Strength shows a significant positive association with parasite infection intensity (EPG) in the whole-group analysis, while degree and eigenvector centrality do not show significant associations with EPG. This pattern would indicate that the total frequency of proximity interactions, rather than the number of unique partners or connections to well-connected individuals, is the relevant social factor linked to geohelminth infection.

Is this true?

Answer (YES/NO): NO